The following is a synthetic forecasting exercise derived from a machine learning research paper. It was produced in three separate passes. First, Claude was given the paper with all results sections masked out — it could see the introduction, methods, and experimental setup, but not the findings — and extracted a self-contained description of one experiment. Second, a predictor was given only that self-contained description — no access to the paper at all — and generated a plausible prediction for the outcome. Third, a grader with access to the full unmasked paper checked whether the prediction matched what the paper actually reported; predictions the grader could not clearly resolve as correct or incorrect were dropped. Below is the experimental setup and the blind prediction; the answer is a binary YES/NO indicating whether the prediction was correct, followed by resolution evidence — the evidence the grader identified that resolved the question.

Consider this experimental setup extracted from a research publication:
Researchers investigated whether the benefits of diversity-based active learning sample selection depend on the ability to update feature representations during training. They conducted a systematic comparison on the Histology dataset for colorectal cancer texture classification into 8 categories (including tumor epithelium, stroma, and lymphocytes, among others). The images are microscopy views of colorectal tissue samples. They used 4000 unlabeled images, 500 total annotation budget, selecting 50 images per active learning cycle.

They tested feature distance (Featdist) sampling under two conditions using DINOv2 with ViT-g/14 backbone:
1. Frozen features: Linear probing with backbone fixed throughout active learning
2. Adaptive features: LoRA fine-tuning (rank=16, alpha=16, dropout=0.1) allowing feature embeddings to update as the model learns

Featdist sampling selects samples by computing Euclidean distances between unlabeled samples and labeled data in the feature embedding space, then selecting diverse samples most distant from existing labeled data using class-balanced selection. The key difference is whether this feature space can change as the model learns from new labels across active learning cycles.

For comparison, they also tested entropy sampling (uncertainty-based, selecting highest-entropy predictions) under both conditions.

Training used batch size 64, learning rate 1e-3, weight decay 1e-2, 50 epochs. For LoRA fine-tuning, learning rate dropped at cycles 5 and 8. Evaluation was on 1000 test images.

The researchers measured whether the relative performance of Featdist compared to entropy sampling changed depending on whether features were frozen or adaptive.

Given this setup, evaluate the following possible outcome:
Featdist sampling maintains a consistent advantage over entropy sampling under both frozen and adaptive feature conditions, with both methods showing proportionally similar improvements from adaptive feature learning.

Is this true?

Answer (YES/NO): NO